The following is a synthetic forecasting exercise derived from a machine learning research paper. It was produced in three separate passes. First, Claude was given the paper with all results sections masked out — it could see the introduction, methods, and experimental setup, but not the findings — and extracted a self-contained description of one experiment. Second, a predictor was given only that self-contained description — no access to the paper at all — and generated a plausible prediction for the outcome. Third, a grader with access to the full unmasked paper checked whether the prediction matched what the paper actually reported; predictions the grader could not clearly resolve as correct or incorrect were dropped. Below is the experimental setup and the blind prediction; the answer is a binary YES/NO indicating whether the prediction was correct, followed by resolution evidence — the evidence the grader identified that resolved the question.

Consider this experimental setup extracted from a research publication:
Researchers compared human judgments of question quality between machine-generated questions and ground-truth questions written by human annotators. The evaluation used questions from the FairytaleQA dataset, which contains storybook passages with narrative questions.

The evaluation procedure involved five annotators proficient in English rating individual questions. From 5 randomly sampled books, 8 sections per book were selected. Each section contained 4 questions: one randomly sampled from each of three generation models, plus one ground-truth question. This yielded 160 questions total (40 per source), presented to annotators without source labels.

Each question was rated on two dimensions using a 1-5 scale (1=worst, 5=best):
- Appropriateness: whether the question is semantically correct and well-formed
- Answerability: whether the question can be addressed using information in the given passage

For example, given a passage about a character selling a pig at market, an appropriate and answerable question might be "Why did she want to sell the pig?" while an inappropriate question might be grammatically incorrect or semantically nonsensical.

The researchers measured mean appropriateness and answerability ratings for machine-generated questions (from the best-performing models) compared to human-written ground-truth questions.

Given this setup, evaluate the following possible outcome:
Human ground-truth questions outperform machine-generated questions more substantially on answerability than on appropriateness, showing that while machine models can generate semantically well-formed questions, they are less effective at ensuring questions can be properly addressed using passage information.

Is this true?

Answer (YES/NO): YES